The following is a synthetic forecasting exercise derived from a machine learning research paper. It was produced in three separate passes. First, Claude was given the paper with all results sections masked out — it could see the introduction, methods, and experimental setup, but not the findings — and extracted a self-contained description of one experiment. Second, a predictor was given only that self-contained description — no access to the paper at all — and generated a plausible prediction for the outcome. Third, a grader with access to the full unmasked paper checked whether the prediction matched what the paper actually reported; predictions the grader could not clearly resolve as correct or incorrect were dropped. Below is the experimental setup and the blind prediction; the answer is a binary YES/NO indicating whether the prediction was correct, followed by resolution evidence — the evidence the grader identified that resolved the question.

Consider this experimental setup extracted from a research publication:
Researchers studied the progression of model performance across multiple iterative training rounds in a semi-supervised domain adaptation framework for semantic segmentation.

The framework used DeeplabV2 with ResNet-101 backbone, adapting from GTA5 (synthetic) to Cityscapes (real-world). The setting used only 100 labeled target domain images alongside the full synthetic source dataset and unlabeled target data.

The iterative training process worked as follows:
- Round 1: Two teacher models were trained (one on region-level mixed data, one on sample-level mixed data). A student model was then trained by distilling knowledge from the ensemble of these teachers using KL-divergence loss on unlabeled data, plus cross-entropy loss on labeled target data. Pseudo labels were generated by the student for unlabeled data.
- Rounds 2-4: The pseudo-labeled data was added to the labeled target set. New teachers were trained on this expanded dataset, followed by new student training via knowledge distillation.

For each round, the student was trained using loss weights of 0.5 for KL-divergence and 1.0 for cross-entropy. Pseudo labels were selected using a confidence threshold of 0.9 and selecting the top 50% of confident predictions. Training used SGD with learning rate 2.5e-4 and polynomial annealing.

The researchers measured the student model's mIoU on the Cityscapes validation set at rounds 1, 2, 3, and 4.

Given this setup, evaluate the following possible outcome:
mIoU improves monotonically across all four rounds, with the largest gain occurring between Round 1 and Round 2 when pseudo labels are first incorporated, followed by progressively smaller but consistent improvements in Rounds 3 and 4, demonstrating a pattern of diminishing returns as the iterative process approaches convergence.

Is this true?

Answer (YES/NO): YES